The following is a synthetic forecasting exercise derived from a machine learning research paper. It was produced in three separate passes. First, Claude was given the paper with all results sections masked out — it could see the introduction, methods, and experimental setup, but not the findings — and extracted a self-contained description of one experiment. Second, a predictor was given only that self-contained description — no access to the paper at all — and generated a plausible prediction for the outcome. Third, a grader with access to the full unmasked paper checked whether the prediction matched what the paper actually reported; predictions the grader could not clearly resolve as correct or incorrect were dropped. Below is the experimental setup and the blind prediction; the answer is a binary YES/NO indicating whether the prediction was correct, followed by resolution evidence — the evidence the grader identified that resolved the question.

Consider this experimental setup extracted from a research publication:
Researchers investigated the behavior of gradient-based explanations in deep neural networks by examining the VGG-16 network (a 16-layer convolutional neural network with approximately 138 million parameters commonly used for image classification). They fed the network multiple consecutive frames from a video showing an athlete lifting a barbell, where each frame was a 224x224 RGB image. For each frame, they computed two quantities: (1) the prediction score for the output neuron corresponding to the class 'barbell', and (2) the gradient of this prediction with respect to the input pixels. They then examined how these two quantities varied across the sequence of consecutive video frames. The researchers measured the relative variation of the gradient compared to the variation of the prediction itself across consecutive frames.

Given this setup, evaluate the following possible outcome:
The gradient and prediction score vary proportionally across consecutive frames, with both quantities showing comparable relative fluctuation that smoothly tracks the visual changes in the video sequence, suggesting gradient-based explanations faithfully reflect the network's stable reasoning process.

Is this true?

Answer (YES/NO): NO